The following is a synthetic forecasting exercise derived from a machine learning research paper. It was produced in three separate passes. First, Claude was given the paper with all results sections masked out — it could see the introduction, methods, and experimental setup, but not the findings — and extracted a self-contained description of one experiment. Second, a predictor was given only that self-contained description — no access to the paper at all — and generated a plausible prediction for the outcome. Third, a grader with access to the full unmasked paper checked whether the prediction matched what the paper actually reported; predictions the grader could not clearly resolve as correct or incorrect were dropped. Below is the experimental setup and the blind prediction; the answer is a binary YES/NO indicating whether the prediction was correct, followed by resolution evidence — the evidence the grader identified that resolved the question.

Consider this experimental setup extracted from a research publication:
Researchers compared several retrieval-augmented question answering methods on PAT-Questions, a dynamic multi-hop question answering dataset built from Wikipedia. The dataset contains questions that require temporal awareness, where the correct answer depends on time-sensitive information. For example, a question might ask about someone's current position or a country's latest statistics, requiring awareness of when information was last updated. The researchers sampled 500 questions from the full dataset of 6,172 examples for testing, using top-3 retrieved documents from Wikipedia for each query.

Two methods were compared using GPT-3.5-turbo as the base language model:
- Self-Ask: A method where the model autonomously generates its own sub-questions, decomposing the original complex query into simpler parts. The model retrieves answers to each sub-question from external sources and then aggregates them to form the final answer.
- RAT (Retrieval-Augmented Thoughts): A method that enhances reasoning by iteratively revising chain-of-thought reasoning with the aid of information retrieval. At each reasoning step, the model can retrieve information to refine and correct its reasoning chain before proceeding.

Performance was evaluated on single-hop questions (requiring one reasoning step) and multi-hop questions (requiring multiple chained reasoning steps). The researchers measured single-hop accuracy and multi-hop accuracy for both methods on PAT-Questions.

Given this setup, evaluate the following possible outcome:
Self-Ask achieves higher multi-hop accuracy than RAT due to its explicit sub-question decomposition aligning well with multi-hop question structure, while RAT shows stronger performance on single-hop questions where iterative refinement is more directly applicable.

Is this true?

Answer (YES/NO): NO